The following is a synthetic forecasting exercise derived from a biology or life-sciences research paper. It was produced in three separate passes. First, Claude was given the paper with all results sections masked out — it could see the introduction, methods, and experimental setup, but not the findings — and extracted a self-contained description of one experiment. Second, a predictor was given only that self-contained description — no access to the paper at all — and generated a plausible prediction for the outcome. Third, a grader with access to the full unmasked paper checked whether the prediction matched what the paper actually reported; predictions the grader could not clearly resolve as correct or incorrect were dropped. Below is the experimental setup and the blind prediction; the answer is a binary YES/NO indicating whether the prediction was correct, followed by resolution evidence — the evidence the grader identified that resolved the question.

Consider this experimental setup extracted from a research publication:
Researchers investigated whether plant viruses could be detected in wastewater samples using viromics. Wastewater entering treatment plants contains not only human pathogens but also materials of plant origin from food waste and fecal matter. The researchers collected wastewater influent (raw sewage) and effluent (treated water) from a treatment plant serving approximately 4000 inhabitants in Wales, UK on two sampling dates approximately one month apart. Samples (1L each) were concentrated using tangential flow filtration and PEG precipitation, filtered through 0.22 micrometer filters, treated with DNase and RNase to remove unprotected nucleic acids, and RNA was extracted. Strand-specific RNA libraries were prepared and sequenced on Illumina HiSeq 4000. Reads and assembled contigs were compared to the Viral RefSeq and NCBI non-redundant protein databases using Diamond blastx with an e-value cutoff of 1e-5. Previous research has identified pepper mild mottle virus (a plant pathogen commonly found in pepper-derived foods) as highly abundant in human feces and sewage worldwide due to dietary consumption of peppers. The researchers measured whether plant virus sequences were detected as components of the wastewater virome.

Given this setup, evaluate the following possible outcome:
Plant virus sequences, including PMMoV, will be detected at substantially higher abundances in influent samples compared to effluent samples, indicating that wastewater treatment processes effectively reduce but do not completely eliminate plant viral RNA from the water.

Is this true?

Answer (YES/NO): NO